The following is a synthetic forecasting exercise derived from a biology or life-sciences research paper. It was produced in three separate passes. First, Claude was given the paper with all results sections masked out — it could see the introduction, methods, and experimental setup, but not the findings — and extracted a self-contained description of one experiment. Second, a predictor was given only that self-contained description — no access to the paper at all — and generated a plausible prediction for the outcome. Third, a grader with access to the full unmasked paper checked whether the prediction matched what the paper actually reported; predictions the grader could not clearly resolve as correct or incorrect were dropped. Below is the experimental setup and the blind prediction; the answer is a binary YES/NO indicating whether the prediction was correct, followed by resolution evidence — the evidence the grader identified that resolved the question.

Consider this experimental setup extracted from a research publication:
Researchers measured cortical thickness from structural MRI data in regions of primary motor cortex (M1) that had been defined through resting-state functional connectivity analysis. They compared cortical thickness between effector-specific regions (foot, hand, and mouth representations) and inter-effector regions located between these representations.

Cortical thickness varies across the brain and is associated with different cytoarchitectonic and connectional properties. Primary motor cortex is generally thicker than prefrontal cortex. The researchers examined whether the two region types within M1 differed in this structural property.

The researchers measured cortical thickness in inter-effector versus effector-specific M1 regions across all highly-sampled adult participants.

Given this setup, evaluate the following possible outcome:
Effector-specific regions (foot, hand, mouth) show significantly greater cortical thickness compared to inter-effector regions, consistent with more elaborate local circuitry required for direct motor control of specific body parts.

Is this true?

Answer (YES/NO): YES